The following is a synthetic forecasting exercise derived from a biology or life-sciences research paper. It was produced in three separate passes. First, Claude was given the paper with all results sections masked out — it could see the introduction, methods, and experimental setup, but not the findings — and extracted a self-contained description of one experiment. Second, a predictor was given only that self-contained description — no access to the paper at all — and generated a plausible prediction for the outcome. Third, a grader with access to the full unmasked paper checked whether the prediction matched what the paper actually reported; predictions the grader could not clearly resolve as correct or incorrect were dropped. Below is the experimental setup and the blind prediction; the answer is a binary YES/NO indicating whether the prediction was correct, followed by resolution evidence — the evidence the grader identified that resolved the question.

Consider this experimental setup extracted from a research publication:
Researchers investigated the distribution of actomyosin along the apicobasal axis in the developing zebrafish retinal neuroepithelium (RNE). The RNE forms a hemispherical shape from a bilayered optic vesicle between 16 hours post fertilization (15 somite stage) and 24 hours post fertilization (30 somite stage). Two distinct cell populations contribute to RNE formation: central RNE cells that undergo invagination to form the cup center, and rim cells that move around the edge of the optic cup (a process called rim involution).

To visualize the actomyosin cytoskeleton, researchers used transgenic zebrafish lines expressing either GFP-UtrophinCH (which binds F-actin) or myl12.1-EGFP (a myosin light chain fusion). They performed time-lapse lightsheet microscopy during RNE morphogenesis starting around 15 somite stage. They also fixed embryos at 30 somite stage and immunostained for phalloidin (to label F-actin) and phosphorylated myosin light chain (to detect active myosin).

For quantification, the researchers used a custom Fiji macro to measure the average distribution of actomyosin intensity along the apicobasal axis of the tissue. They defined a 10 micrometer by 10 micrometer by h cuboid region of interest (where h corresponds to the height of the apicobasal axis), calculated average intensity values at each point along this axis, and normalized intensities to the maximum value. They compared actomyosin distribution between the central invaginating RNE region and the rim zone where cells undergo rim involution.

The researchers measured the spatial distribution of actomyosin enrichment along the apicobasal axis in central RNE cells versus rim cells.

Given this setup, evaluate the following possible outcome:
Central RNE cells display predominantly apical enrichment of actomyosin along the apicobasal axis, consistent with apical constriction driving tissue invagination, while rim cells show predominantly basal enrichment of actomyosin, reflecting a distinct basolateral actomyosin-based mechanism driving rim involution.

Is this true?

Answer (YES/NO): NO